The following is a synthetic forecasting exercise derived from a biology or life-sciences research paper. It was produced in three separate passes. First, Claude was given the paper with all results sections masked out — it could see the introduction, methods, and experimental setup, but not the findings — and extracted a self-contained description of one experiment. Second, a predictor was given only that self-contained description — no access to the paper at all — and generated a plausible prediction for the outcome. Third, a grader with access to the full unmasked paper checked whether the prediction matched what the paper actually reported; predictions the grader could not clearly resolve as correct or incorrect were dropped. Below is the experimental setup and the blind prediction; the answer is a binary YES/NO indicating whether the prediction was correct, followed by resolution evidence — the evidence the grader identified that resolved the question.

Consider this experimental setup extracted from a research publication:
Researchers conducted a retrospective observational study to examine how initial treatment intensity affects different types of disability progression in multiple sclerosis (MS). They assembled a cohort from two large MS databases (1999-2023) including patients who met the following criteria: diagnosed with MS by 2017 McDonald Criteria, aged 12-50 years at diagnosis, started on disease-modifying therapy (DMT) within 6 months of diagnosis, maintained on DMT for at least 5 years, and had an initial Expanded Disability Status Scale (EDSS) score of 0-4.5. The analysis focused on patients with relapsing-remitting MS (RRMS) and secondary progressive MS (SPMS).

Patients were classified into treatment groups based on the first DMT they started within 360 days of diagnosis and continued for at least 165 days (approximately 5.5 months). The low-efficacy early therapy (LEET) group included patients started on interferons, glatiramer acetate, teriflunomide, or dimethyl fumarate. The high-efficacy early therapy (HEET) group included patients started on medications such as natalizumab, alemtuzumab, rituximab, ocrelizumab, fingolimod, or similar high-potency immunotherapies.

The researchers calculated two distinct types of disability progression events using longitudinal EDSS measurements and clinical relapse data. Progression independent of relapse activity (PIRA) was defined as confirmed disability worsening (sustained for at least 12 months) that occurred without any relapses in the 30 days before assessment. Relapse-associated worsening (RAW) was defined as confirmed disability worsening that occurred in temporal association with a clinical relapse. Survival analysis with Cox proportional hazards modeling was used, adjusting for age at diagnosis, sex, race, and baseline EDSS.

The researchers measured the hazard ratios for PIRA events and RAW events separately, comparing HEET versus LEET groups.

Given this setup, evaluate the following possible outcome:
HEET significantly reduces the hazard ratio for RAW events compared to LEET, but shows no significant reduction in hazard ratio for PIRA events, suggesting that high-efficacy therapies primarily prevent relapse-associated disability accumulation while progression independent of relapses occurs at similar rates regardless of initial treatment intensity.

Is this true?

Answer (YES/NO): YES